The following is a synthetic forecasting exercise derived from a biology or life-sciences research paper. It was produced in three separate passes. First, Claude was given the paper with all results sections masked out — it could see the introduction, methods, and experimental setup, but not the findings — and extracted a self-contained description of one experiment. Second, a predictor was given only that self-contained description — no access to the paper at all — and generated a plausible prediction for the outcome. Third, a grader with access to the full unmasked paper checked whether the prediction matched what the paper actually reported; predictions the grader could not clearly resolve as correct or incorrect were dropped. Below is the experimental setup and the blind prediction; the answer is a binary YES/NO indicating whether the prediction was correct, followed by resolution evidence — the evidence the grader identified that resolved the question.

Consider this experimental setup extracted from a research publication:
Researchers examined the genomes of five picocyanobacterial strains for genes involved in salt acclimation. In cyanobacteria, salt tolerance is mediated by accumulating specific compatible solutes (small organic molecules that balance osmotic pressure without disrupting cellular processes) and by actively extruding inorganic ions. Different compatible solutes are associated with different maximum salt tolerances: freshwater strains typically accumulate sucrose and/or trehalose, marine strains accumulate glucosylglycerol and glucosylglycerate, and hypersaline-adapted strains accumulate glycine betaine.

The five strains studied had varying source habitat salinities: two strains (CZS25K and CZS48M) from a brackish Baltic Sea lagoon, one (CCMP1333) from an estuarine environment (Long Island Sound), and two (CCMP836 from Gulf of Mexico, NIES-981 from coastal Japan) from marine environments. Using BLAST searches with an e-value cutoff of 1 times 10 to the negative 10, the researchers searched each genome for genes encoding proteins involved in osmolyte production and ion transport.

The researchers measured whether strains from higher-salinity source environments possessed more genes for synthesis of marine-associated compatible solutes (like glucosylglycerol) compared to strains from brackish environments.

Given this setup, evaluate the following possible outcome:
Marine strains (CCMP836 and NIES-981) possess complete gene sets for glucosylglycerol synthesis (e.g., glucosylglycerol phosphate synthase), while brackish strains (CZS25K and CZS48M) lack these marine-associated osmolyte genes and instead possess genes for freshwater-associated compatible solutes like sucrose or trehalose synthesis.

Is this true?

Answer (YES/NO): NO